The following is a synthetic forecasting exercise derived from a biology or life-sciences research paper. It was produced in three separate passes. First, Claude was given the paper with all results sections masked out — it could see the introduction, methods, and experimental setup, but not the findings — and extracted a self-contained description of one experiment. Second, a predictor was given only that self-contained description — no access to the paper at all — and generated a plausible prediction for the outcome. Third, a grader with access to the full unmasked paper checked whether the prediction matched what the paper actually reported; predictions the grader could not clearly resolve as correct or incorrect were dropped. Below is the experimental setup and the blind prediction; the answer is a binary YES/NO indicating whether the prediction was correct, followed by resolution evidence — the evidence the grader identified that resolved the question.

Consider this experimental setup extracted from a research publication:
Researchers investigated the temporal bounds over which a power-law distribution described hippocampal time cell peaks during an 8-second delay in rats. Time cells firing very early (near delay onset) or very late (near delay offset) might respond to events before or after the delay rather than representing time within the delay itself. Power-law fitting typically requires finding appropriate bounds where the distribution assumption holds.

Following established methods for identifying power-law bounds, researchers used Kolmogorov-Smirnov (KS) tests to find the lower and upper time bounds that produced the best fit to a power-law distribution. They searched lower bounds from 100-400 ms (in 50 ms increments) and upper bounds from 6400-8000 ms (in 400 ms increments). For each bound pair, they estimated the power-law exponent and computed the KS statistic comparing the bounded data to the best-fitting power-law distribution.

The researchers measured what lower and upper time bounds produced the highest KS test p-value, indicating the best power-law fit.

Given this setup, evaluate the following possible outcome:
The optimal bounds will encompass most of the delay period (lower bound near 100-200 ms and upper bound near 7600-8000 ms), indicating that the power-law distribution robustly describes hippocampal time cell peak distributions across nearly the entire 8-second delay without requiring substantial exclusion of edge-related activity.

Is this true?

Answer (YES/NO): NO